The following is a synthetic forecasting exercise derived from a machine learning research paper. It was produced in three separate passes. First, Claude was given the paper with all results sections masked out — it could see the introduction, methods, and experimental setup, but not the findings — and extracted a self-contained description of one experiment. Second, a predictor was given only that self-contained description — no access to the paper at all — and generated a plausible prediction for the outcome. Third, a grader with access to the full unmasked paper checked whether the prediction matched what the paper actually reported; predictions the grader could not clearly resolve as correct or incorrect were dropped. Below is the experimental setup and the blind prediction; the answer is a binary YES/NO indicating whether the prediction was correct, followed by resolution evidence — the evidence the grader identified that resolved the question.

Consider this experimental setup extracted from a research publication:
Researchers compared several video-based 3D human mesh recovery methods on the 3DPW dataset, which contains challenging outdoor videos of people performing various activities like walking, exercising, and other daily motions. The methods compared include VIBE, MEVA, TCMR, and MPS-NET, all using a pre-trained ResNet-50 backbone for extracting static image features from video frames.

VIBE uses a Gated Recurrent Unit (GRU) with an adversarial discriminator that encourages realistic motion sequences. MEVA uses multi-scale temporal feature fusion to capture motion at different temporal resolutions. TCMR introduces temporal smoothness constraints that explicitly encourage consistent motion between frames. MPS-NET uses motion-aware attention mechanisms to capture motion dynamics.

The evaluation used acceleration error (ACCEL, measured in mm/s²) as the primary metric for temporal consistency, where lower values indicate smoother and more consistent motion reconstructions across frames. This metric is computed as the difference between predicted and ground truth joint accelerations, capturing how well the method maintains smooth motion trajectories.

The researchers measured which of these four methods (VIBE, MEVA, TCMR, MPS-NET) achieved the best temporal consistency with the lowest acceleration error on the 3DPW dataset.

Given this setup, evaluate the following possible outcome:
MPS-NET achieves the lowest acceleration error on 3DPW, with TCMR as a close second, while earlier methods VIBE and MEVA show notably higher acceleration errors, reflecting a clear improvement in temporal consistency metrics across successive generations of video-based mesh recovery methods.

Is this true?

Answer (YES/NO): NO